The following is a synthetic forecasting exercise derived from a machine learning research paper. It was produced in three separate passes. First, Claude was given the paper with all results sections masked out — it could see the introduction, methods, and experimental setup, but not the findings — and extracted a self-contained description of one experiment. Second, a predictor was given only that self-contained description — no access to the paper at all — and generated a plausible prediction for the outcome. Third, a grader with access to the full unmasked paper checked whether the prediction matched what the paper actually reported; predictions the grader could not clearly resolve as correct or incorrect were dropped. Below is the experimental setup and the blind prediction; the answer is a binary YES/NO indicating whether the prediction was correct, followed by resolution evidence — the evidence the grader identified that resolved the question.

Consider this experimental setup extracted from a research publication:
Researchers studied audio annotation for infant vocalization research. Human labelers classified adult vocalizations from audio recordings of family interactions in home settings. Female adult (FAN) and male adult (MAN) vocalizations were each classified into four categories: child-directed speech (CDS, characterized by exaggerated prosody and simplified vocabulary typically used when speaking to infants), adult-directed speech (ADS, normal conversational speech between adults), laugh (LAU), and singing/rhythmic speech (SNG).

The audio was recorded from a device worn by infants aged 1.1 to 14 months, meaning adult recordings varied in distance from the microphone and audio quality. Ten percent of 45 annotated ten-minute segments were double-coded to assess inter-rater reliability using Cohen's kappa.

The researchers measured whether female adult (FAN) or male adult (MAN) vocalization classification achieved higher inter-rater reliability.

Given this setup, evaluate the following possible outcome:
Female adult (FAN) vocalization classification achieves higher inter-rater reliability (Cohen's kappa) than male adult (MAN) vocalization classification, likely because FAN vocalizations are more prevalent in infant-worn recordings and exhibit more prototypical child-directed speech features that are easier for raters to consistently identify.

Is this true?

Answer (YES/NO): YES